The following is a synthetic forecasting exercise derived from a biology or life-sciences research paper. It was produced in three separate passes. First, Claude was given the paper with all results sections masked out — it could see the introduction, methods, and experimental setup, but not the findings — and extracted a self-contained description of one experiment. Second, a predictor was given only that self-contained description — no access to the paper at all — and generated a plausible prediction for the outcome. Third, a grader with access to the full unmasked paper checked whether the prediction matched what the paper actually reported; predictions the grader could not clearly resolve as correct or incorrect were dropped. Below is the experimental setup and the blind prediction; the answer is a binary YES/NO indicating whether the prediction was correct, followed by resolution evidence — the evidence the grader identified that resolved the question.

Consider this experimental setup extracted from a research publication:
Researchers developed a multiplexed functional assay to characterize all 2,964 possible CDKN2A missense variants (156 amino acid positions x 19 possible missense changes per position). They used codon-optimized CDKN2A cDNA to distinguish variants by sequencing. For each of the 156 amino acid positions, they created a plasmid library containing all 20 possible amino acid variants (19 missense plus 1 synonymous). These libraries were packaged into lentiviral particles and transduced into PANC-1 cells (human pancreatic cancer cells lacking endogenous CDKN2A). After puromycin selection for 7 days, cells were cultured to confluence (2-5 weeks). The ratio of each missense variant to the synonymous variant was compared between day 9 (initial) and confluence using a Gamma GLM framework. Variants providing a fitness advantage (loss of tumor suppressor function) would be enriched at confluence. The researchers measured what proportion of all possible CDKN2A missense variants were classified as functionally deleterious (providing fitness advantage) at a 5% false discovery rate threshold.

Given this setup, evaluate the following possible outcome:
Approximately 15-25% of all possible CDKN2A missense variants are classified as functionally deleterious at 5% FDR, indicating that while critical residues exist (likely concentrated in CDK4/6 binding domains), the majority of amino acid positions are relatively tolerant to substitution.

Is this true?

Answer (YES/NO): NO